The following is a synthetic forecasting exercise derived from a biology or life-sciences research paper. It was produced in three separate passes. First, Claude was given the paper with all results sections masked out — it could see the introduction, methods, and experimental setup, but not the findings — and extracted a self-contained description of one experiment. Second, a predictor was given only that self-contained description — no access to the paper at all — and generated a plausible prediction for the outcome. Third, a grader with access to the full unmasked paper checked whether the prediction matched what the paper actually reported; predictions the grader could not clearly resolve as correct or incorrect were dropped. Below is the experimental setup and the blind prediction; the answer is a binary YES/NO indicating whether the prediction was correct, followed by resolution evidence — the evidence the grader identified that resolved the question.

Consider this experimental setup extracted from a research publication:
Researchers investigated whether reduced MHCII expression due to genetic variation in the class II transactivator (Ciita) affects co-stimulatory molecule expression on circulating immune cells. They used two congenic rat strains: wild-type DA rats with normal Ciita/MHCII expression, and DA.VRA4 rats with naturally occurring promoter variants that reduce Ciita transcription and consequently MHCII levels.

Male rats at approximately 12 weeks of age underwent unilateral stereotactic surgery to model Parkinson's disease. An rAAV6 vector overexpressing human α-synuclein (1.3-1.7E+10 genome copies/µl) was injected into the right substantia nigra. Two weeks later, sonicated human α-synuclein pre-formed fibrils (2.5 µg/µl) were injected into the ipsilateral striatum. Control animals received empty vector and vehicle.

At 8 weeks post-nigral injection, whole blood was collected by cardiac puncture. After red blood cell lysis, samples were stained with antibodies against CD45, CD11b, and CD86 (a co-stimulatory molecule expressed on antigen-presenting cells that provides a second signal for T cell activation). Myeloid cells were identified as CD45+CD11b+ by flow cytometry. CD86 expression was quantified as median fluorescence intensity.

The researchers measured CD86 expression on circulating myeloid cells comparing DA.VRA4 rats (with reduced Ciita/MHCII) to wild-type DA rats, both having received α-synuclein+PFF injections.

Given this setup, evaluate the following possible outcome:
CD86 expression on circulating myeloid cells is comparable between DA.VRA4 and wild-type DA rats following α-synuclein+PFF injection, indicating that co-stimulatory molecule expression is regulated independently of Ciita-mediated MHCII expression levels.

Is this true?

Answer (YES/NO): NO